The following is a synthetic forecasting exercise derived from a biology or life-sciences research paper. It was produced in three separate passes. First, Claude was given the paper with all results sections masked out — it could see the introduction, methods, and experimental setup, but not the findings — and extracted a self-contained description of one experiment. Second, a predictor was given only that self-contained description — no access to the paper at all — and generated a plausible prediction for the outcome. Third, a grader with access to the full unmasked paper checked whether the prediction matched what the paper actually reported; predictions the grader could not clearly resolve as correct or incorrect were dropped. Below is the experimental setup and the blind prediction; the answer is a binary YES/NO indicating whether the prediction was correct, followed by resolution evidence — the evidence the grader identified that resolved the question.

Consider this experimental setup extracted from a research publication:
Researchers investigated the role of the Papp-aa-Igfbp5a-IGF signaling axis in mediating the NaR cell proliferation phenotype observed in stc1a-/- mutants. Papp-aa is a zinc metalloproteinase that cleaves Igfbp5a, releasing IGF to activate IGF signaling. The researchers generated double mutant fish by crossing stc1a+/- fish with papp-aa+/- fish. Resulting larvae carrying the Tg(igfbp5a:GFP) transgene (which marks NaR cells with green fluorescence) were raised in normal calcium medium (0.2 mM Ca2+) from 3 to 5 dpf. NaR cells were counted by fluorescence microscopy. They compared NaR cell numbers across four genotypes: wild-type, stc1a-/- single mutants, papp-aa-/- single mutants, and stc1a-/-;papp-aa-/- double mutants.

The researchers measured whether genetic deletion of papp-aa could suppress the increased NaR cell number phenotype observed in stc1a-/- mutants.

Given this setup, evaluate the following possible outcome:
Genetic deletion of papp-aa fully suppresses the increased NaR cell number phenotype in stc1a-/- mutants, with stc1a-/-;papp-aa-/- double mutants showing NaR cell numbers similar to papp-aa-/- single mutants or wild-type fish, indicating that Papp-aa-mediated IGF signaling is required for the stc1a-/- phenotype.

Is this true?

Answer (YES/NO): YES